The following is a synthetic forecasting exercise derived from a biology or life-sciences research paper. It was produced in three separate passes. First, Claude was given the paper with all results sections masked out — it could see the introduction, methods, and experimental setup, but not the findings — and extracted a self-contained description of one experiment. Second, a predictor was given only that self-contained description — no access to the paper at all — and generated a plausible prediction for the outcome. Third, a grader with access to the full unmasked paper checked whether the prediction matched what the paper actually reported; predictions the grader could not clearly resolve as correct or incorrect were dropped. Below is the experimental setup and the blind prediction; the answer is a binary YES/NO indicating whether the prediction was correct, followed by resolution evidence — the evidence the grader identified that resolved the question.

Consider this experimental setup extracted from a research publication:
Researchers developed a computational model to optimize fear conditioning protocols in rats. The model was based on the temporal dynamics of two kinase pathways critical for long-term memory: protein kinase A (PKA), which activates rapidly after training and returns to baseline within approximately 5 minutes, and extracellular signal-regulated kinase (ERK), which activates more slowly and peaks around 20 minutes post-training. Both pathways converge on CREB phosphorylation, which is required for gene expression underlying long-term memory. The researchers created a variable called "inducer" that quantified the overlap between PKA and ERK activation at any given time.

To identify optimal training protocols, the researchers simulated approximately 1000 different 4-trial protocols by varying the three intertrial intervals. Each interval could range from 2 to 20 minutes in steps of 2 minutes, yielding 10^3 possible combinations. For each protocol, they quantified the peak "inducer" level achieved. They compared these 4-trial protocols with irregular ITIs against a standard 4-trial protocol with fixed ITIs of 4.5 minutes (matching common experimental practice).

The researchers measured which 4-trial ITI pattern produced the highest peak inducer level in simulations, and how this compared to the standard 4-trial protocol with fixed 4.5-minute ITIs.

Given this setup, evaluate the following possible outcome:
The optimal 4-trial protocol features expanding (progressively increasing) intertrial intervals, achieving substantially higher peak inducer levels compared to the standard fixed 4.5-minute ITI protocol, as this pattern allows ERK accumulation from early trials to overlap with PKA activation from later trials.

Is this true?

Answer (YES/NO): NO